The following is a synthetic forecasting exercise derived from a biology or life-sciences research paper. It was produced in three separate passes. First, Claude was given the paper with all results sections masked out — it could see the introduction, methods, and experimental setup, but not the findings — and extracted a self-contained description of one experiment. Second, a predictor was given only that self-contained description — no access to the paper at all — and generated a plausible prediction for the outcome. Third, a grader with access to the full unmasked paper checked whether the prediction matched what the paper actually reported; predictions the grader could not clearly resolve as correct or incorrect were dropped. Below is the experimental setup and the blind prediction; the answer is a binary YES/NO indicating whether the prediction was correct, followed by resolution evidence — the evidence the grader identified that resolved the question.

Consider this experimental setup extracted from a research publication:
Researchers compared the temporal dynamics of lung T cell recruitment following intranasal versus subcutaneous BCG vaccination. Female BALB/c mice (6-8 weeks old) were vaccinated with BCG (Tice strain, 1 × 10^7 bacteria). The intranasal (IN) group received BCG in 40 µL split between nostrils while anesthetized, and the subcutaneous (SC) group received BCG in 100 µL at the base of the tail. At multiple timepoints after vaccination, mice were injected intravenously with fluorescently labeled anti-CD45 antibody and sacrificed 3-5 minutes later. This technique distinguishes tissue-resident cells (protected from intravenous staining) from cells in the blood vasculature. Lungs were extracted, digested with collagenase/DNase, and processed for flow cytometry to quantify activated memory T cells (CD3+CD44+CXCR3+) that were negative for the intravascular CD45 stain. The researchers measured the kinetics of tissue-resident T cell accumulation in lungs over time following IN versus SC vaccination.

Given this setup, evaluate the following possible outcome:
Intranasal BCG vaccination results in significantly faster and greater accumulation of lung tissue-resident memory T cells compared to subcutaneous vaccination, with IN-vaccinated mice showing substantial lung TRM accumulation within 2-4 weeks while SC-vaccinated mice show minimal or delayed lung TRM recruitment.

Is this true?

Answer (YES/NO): NO